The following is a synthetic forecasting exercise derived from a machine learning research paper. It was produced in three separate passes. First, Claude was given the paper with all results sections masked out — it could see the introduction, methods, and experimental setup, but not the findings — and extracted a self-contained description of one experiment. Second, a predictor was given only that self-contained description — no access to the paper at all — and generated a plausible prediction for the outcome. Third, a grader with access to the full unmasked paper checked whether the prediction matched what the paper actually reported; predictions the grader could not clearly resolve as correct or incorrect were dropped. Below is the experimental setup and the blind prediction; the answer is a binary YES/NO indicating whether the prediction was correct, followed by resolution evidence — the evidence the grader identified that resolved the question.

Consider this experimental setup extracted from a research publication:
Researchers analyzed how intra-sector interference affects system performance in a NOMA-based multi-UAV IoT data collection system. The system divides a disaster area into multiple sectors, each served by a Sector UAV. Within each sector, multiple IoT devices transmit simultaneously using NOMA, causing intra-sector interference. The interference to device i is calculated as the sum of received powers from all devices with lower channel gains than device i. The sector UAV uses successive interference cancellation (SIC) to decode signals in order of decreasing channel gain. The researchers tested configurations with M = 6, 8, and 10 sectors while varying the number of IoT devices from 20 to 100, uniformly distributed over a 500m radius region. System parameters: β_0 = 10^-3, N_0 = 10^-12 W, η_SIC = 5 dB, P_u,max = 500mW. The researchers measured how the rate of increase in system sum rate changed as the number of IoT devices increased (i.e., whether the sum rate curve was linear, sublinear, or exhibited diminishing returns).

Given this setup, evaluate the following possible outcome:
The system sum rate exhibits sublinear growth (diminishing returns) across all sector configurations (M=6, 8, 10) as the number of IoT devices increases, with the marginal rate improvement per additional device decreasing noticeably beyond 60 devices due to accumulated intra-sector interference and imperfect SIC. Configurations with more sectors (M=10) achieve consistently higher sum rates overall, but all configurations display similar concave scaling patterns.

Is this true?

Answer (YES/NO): NO